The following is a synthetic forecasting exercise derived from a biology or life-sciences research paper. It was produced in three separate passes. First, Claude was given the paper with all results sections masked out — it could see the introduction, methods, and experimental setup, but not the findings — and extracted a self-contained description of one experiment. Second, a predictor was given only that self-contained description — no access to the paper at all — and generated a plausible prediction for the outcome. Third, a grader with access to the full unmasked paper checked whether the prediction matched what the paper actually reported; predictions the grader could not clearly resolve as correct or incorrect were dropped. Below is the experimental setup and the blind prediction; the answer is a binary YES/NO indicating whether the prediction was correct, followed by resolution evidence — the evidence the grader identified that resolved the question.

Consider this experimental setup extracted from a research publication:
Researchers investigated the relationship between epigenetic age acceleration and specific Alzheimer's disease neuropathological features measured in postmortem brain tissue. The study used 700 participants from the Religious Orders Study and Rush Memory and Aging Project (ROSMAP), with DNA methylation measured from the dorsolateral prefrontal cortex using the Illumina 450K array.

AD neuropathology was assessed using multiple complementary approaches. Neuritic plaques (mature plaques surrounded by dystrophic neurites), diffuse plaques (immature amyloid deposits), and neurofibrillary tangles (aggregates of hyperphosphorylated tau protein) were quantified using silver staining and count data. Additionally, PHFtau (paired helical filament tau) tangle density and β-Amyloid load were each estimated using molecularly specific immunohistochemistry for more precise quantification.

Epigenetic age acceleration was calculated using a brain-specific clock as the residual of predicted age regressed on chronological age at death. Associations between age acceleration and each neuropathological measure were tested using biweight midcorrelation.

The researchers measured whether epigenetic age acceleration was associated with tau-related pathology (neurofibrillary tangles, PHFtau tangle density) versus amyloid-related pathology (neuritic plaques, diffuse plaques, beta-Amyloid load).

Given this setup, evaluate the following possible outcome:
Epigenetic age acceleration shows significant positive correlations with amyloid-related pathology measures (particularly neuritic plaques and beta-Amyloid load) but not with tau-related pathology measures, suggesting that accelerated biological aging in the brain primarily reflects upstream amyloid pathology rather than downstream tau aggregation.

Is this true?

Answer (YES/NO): NO